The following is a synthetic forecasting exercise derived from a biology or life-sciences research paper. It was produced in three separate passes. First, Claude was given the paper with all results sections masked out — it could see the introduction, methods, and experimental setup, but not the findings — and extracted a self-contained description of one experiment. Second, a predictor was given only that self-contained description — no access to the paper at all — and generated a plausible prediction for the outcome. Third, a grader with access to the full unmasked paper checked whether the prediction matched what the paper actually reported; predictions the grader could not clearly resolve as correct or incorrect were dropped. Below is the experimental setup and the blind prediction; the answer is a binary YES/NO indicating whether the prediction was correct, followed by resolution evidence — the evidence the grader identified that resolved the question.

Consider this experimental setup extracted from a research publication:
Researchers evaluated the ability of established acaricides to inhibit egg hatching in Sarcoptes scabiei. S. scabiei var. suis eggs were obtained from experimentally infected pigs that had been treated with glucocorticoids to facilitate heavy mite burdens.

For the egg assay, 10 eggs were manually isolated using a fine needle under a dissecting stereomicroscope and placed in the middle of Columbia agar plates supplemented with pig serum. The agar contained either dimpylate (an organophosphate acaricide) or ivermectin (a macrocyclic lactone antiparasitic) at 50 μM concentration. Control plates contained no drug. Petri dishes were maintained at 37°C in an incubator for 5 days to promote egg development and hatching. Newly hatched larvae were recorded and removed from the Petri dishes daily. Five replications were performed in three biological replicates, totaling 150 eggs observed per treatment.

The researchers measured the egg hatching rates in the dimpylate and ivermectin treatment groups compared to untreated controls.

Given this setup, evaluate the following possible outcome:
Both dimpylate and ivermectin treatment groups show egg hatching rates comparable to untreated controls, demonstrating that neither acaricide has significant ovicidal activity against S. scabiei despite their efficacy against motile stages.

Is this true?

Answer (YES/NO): NO